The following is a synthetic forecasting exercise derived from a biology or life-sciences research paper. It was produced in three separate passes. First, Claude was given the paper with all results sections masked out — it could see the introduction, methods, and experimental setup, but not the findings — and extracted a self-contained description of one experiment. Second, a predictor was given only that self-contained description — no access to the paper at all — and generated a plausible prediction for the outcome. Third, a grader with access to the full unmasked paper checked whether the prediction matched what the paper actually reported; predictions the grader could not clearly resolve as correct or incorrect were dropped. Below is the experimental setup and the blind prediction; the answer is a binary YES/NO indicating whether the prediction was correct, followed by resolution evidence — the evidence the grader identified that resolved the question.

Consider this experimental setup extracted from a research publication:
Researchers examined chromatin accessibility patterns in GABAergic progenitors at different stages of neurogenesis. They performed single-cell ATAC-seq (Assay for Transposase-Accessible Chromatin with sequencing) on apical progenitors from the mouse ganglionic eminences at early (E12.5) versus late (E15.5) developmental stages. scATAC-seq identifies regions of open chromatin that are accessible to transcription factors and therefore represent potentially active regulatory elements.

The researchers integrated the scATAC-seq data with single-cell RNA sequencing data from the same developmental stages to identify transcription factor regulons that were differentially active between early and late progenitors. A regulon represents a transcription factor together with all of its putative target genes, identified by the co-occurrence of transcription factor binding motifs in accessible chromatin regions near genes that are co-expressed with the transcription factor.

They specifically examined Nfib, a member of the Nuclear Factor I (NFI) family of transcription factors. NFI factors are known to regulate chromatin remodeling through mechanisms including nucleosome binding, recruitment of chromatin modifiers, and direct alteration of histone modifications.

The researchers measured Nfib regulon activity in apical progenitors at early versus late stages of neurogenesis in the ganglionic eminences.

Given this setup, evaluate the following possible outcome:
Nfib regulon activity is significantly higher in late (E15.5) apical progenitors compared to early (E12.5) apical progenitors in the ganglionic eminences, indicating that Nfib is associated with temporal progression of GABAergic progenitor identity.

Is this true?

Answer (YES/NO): YES